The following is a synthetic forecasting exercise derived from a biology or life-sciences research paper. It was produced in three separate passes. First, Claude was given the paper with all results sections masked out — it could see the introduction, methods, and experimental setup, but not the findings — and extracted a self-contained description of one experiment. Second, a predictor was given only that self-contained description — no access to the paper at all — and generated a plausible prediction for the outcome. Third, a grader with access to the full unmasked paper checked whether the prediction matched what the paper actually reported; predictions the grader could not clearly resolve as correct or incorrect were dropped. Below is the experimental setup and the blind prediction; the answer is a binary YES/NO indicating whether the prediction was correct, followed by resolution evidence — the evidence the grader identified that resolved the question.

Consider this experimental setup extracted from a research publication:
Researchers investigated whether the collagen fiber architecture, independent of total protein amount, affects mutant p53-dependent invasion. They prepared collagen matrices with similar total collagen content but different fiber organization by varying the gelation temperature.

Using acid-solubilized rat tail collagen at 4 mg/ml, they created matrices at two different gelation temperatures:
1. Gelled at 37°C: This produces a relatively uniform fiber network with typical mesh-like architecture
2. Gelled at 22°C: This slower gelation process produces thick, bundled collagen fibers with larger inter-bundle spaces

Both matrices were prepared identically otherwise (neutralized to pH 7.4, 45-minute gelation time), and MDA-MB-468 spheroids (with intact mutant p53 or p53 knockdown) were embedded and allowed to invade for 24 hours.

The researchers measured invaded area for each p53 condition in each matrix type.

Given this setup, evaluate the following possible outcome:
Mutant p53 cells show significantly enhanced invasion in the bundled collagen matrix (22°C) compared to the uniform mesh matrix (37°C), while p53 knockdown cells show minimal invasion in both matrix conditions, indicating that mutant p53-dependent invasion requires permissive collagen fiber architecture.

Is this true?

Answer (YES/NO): NO